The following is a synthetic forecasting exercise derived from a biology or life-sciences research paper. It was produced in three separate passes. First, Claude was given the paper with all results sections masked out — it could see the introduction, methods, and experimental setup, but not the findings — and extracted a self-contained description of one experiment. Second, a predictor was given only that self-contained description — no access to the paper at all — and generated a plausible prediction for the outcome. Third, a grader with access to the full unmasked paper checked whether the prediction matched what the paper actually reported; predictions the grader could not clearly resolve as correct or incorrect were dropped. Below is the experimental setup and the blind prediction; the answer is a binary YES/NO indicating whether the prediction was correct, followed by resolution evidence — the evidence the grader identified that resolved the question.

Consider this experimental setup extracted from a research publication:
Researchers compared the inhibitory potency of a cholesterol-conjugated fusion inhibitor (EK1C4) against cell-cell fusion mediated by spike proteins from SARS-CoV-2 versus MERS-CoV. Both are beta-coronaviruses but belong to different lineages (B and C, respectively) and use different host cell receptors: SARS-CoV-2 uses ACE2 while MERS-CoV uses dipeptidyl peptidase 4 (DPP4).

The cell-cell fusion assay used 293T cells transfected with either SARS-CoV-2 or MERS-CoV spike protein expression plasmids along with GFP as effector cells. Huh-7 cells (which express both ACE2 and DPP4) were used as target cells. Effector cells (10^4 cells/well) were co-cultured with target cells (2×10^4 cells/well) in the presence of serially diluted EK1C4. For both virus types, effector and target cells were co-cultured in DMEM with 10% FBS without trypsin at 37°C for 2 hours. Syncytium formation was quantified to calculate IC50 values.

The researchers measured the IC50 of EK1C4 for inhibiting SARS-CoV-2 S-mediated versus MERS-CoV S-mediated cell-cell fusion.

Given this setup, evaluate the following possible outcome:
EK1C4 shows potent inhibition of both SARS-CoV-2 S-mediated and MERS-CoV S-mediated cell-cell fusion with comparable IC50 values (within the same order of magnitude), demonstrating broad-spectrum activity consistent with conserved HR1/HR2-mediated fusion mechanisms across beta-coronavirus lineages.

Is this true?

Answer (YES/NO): YES